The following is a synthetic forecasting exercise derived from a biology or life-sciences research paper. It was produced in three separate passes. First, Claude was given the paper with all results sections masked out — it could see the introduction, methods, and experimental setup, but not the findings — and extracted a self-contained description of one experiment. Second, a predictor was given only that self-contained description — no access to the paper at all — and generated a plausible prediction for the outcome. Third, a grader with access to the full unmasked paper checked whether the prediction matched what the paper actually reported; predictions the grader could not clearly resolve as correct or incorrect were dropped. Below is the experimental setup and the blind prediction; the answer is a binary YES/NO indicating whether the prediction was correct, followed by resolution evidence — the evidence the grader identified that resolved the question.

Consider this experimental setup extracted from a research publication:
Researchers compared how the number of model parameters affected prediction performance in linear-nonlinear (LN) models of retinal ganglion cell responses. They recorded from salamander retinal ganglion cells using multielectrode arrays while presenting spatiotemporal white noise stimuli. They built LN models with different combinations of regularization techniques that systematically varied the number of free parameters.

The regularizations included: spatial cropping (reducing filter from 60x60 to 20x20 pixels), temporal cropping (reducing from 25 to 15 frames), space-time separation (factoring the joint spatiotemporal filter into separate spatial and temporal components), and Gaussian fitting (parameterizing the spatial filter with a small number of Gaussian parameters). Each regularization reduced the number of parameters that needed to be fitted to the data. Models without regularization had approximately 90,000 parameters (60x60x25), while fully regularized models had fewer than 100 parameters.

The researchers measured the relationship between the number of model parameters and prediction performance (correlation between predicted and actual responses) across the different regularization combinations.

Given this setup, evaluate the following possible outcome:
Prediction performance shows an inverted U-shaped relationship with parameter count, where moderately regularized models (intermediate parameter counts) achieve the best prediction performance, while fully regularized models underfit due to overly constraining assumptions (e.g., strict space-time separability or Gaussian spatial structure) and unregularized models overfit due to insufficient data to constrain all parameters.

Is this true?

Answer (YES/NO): NO